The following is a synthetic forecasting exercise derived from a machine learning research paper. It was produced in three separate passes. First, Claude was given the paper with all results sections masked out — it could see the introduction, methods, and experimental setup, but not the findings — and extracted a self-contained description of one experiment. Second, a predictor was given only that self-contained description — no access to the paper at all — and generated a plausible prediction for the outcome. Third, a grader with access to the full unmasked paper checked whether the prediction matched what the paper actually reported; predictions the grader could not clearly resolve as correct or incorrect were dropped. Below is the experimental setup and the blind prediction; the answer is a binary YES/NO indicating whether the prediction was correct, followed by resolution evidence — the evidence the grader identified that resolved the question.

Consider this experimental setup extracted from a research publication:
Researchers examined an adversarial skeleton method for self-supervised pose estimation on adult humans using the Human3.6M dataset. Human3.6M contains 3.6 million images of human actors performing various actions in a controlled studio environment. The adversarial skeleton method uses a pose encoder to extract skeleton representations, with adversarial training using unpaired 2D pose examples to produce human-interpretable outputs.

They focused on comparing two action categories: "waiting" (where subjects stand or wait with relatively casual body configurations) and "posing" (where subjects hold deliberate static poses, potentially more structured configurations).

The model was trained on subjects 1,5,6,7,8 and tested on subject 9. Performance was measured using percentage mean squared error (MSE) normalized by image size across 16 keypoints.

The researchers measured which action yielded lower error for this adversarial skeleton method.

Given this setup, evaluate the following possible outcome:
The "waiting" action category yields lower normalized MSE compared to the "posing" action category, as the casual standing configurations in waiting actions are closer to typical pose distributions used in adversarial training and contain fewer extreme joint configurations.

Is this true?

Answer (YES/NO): NO